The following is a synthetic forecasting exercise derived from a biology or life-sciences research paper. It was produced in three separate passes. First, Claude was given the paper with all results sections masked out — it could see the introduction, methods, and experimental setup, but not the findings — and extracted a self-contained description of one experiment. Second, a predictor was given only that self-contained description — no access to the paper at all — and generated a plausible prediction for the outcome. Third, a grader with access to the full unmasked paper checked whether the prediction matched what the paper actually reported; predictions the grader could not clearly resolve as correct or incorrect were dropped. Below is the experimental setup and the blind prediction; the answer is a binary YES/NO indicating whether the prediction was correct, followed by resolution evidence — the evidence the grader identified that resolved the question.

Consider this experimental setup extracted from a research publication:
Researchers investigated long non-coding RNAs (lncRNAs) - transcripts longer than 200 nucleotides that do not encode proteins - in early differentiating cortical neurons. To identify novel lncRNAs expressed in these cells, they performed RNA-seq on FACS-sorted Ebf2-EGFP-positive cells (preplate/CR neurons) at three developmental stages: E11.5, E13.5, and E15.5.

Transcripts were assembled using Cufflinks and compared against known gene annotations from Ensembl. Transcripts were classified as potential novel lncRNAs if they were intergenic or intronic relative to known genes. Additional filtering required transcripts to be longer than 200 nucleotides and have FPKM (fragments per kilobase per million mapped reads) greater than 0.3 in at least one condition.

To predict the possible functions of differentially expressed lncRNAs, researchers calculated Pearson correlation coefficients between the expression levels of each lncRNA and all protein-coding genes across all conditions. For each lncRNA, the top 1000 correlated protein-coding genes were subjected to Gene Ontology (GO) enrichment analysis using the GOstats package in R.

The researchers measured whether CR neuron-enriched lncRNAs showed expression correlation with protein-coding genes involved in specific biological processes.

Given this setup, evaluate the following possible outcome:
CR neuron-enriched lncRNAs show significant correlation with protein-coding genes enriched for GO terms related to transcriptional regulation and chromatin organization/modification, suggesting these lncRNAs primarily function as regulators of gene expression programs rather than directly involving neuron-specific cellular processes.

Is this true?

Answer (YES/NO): NO